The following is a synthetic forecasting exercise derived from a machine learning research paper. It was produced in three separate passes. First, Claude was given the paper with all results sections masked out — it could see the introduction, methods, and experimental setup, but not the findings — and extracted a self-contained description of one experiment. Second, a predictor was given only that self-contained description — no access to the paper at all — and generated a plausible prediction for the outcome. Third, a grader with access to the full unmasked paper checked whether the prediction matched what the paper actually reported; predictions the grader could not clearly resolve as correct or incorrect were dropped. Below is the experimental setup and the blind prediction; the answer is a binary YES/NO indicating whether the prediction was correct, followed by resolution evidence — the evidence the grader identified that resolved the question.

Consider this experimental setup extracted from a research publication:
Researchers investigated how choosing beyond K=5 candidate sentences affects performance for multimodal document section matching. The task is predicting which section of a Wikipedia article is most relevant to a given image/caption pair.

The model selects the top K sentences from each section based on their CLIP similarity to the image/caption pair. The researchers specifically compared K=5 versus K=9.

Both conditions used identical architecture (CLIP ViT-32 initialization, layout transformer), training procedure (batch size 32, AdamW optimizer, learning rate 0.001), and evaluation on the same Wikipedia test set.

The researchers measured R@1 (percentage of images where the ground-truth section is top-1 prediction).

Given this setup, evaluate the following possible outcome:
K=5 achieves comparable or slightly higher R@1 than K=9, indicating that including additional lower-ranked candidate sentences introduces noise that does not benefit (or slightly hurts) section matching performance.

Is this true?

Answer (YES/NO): YES